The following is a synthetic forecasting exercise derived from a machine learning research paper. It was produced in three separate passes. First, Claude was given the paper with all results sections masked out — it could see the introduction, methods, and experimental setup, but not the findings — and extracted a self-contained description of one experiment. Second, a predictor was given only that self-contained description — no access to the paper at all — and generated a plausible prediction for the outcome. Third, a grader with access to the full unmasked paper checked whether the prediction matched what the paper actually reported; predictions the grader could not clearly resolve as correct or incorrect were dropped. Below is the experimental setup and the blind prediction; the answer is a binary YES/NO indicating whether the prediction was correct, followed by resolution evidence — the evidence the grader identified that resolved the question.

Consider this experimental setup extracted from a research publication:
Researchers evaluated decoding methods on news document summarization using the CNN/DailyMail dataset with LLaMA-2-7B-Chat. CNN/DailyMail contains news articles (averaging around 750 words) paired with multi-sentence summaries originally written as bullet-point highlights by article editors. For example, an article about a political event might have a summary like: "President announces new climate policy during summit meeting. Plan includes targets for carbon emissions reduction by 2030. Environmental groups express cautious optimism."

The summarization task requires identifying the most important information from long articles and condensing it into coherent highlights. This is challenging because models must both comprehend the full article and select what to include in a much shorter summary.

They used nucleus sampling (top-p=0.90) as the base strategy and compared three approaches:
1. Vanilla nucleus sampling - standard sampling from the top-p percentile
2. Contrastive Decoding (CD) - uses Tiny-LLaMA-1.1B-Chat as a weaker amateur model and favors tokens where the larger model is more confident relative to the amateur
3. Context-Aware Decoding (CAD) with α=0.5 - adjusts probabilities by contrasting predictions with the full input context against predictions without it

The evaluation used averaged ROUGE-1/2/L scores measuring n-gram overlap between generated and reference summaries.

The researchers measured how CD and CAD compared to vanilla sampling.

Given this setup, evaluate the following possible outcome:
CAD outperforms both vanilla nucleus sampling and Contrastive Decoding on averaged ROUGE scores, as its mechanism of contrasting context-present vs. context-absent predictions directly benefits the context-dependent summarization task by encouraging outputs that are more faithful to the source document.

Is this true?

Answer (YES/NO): YES